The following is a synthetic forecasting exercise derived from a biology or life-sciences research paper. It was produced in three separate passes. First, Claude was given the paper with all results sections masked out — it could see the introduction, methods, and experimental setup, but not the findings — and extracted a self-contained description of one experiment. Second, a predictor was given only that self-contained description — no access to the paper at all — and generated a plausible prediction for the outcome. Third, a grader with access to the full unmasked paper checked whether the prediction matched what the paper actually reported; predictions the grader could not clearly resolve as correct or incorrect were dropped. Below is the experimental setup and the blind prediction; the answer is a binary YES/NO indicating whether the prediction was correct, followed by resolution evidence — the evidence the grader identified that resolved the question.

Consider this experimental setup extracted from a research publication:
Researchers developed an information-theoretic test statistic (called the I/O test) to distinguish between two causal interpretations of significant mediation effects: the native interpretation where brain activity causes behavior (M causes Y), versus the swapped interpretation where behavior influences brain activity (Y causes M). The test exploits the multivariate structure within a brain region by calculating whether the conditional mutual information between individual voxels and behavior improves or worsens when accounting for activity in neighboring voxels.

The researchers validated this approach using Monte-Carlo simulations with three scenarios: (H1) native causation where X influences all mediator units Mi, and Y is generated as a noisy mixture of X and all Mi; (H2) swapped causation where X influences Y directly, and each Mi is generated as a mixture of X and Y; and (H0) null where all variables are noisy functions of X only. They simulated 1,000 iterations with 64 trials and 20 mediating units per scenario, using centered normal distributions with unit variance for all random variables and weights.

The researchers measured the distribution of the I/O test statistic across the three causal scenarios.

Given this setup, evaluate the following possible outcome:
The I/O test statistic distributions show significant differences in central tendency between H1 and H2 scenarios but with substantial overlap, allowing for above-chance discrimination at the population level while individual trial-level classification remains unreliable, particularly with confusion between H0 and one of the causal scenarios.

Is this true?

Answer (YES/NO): NO